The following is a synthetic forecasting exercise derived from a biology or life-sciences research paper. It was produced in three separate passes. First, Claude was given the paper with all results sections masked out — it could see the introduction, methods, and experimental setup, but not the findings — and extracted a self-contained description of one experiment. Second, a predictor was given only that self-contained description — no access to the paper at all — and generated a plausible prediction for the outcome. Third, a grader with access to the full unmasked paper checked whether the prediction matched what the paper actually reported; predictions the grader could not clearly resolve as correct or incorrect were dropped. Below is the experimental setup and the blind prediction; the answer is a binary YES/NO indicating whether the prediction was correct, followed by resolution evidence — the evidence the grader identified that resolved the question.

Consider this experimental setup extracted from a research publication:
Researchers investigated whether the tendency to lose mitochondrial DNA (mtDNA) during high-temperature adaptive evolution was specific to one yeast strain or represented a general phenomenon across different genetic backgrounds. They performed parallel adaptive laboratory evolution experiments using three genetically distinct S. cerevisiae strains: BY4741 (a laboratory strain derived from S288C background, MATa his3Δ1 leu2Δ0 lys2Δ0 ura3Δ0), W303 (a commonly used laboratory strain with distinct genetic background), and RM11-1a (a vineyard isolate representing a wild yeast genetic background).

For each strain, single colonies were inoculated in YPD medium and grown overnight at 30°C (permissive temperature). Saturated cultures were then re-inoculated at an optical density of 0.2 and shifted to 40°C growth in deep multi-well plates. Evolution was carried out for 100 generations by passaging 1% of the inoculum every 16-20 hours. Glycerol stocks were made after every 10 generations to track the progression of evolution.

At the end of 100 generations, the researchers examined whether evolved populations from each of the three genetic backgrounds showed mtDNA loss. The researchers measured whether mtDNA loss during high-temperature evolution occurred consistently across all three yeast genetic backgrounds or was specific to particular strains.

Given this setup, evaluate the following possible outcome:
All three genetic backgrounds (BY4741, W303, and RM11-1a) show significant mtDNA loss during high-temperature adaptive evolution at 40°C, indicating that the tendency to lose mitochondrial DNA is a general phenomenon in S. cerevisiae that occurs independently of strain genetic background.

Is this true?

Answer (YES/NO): NO